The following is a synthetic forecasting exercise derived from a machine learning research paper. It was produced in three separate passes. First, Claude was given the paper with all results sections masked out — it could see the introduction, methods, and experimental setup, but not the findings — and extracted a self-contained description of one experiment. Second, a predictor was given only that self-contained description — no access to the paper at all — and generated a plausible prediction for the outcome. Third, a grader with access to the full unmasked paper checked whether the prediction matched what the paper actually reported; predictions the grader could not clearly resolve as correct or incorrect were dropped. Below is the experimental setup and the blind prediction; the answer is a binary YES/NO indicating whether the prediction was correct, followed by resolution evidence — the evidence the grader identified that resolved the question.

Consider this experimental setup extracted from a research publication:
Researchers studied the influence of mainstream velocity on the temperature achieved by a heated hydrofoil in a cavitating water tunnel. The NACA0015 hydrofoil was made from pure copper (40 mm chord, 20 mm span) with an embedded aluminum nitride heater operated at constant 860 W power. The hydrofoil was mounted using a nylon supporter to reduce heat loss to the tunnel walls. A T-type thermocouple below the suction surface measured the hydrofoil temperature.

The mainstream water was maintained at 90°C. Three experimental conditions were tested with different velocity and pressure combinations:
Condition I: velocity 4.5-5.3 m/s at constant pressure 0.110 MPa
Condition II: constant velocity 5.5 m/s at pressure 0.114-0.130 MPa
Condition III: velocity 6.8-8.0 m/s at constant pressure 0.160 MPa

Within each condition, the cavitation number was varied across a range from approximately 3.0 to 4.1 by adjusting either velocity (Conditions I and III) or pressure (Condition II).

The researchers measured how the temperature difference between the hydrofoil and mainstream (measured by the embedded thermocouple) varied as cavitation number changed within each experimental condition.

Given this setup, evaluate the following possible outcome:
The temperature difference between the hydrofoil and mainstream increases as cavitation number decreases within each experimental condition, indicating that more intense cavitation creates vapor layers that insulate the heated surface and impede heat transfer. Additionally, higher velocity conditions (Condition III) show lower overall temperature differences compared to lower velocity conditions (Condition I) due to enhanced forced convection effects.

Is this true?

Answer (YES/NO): YES